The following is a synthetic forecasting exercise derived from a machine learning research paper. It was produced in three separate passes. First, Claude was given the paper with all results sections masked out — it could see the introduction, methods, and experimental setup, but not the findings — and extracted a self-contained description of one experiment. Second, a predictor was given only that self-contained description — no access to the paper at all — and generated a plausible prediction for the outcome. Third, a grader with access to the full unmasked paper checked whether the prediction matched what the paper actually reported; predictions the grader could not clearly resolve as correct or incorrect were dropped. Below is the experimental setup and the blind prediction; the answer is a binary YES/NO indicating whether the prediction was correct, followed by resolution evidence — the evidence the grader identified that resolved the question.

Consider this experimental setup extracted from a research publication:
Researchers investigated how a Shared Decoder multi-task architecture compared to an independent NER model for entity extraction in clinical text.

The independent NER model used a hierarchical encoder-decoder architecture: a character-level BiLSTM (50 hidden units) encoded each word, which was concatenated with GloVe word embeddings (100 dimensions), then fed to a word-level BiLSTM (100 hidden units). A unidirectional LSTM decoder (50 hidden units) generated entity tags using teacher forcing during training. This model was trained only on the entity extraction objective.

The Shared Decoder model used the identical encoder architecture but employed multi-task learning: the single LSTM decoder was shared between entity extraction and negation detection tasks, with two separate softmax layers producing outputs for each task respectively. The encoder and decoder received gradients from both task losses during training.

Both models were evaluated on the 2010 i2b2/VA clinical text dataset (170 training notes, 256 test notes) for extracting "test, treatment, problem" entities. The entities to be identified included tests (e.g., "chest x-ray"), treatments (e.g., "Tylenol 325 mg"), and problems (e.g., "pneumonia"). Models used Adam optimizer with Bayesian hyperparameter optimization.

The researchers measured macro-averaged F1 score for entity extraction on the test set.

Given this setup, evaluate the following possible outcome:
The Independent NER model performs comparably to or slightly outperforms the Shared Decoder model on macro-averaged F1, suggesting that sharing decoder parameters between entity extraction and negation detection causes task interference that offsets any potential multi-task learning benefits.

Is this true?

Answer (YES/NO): YES